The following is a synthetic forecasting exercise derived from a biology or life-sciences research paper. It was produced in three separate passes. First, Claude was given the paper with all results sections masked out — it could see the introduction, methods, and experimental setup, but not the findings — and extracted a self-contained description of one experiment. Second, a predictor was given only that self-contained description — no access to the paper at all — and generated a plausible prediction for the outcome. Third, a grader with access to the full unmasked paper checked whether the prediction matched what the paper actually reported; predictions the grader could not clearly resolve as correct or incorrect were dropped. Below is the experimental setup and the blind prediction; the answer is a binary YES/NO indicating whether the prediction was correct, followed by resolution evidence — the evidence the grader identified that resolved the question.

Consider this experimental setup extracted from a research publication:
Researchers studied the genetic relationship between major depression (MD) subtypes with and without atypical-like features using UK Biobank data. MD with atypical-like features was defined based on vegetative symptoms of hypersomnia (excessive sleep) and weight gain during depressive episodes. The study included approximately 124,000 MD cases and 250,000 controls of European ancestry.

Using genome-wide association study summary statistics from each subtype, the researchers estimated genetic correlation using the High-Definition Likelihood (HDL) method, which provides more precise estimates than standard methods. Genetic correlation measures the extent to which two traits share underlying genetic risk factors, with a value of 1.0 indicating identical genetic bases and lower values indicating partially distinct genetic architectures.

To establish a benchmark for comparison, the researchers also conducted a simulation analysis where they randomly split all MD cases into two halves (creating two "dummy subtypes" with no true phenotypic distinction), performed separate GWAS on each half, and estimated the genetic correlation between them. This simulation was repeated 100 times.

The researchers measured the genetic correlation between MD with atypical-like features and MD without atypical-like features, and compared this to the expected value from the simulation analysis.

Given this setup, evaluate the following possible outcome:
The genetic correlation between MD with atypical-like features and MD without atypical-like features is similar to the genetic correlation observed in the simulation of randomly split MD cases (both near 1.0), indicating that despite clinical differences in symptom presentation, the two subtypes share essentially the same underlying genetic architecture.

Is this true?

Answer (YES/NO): NO